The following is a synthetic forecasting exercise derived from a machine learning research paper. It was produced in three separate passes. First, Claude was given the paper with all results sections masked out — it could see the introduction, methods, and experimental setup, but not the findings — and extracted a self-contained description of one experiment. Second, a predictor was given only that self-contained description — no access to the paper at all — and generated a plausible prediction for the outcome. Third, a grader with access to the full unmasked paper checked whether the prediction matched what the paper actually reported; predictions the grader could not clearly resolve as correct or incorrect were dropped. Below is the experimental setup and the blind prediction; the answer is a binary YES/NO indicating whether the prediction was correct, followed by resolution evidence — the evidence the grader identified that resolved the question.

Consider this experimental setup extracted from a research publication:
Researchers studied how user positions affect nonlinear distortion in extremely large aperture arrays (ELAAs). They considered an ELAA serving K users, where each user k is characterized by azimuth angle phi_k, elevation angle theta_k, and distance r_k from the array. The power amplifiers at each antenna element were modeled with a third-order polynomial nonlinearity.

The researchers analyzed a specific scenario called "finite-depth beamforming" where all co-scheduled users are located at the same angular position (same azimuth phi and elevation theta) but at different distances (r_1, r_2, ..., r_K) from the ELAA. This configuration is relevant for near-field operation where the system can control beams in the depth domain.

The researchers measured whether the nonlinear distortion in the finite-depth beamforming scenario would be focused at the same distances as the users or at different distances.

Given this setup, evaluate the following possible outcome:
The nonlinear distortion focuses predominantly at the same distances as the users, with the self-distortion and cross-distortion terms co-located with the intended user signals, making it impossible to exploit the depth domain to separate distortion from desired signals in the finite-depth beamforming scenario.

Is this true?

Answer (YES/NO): NO